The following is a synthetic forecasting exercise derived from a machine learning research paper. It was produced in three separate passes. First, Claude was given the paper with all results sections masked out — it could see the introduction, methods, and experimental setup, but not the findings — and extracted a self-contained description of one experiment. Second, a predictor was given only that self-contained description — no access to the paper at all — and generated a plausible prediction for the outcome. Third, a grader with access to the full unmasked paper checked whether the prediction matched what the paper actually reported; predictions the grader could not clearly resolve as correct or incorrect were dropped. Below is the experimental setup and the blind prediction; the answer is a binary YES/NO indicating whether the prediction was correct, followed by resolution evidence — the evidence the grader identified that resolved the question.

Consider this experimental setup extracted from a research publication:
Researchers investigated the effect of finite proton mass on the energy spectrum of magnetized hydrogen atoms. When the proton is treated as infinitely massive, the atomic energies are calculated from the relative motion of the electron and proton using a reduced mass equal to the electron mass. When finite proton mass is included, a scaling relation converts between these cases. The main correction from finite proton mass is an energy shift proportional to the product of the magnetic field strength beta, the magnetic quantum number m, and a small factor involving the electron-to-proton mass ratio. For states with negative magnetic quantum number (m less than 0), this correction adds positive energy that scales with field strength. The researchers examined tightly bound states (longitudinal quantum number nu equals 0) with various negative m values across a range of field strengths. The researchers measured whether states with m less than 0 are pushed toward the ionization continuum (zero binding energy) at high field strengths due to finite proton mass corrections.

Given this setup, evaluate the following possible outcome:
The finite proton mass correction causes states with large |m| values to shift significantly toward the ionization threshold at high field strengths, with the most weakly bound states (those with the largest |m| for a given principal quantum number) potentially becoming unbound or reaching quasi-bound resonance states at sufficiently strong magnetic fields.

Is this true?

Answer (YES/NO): YES